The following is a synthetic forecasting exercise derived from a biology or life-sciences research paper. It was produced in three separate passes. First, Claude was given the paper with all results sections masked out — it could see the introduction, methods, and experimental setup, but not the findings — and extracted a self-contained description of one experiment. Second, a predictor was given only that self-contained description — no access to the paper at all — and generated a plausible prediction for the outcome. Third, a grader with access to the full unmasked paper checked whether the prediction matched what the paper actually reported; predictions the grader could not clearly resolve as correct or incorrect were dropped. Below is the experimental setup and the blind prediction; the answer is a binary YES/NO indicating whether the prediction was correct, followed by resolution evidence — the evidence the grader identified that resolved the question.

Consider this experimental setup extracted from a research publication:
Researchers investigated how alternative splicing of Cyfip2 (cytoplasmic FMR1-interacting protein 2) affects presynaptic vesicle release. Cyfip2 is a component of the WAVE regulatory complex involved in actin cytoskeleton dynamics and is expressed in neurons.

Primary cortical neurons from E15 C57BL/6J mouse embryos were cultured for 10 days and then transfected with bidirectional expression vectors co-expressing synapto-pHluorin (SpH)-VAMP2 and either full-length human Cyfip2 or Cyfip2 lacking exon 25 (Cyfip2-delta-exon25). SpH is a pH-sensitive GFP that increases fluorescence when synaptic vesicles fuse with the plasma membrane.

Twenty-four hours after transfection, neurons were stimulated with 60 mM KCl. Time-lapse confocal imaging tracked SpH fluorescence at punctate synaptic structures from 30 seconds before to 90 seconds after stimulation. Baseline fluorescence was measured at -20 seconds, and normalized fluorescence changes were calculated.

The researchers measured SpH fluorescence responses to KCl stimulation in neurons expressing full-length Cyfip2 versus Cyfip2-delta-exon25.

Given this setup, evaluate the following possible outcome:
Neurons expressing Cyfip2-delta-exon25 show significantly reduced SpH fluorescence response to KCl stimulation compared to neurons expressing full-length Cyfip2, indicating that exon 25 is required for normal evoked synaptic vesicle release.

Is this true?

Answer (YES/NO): YES